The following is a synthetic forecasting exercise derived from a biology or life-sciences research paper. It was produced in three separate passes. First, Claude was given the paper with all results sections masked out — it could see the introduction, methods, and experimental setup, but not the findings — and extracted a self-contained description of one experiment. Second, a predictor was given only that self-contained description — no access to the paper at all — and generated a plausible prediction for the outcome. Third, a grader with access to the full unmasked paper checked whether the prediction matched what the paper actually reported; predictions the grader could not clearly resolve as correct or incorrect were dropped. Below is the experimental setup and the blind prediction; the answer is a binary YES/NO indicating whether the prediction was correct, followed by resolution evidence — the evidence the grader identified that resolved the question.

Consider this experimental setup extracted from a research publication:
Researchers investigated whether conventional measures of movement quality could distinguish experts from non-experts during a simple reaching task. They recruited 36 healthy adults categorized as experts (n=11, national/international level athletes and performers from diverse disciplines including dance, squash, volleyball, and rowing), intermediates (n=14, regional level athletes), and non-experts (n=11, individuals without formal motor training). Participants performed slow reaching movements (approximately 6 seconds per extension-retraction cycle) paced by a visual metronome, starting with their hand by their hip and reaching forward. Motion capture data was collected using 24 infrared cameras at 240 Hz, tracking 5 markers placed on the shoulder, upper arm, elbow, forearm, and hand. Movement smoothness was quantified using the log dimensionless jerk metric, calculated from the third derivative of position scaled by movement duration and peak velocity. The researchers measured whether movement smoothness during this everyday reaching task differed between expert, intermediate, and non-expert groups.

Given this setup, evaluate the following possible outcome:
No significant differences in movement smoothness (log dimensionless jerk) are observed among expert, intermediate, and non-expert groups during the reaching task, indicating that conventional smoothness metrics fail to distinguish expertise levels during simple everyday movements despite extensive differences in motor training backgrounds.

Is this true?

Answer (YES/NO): YES